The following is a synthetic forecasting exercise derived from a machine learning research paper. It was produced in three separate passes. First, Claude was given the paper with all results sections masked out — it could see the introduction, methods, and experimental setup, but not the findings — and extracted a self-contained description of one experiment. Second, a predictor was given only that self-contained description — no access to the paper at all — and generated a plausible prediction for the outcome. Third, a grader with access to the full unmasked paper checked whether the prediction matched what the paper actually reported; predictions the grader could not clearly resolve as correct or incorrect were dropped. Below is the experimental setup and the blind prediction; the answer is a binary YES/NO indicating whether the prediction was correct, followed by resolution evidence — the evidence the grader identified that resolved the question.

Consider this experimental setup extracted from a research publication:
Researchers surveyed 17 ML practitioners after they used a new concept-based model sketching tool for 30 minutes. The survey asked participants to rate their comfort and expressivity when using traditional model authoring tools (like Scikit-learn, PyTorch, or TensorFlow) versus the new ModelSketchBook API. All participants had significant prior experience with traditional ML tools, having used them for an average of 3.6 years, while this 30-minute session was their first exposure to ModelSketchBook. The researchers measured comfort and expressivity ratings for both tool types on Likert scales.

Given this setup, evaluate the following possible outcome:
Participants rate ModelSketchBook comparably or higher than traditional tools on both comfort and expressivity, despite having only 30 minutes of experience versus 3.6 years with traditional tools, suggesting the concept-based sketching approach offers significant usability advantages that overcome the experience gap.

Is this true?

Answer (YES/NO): YES